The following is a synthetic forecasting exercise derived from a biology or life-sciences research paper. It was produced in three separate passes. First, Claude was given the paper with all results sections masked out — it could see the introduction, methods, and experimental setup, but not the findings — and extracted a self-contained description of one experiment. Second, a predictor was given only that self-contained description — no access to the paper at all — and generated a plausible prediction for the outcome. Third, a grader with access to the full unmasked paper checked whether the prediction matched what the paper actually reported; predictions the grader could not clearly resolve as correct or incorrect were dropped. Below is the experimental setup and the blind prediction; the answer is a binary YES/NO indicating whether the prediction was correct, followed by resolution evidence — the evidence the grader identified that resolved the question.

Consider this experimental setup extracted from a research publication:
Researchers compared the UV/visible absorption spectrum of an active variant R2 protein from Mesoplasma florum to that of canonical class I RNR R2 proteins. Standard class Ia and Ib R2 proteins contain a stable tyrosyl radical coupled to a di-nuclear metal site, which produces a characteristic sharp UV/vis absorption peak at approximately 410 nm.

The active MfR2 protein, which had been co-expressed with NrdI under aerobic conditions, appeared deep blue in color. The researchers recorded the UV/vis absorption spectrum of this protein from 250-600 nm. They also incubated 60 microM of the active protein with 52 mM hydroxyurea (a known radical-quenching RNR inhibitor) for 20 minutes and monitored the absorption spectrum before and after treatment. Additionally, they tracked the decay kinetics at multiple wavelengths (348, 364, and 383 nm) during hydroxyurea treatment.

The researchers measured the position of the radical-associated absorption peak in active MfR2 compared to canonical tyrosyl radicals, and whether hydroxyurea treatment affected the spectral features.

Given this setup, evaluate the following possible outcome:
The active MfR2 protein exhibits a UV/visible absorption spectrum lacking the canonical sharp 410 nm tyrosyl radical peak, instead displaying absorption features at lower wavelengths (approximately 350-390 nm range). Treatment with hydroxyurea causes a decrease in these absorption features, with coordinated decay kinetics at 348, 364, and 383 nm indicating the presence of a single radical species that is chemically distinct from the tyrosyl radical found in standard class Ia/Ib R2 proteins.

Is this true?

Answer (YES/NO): YES